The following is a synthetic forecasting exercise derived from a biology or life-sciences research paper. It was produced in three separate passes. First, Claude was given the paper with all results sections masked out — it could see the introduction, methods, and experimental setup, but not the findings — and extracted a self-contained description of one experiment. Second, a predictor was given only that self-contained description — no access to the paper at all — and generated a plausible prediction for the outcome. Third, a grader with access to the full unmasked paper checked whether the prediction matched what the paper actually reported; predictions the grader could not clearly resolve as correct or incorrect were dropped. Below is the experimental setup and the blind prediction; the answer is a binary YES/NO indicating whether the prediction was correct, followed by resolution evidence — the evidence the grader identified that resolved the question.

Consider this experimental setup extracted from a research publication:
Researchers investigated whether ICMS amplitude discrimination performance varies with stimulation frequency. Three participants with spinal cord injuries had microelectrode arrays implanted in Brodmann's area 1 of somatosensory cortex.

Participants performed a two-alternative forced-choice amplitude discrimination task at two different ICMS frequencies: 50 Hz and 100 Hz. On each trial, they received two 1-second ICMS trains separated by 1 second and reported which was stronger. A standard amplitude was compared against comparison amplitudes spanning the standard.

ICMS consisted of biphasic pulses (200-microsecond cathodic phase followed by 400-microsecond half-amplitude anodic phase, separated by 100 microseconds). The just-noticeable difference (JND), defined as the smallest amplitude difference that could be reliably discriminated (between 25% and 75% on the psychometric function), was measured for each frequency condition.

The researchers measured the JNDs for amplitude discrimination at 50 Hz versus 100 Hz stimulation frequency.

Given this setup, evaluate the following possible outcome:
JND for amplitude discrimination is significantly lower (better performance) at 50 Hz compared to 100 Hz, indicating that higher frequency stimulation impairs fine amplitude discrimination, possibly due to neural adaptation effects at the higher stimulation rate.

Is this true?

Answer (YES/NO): NO